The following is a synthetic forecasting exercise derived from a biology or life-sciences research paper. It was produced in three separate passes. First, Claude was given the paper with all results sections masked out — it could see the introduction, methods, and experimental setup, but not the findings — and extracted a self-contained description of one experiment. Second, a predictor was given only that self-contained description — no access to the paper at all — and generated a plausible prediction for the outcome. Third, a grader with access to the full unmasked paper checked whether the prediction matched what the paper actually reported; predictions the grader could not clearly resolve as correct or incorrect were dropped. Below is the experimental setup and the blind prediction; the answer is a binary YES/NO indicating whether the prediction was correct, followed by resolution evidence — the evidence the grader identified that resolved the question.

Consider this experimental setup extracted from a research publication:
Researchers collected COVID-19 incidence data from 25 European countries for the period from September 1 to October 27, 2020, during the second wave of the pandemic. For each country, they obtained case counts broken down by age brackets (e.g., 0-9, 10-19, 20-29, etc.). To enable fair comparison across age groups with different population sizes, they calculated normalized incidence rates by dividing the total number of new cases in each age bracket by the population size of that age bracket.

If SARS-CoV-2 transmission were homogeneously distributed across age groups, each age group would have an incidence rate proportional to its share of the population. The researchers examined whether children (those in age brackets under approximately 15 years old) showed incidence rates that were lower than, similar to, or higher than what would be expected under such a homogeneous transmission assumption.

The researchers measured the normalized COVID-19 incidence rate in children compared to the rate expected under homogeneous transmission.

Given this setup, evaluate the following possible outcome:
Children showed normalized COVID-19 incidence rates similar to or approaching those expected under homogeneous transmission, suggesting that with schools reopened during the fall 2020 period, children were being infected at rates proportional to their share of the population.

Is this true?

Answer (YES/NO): NO